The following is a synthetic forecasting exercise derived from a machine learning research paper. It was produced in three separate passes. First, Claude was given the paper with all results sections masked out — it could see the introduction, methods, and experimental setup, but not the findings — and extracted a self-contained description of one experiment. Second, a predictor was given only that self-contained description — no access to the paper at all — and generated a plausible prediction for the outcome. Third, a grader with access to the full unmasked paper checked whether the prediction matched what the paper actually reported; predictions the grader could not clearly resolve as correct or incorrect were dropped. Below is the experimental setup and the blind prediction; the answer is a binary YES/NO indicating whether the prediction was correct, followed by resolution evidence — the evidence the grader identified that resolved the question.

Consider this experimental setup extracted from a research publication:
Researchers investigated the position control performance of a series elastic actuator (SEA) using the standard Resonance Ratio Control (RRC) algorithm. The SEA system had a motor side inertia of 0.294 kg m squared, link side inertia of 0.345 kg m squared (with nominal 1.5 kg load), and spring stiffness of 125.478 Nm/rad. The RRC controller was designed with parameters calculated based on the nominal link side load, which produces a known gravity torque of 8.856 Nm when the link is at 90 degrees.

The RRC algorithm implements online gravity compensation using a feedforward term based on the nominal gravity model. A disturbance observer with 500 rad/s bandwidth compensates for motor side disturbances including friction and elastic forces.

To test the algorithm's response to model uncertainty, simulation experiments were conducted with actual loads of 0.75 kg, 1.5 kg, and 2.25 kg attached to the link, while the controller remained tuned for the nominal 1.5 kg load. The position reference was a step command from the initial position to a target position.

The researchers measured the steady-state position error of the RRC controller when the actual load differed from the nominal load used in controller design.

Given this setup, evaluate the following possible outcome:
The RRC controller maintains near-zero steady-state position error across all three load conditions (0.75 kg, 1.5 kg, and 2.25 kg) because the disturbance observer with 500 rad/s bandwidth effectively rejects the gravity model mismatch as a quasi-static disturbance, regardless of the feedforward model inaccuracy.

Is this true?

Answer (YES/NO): NO